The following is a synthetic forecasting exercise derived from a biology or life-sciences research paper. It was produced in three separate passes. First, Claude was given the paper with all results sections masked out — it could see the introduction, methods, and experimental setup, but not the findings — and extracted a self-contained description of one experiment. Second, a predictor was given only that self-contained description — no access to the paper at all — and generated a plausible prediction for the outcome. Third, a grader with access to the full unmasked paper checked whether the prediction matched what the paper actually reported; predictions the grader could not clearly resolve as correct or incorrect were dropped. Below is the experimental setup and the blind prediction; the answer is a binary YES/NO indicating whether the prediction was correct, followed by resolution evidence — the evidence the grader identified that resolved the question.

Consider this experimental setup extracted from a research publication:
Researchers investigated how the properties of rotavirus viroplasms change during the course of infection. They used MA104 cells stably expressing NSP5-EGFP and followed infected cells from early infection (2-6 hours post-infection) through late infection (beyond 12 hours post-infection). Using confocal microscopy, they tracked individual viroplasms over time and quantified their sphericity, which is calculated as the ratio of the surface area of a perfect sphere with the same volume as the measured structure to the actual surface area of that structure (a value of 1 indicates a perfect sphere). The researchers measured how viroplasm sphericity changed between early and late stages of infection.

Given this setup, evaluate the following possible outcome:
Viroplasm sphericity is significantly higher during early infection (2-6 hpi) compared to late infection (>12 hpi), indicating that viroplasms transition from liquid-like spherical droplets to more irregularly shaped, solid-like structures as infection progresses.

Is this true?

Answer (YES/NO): YES